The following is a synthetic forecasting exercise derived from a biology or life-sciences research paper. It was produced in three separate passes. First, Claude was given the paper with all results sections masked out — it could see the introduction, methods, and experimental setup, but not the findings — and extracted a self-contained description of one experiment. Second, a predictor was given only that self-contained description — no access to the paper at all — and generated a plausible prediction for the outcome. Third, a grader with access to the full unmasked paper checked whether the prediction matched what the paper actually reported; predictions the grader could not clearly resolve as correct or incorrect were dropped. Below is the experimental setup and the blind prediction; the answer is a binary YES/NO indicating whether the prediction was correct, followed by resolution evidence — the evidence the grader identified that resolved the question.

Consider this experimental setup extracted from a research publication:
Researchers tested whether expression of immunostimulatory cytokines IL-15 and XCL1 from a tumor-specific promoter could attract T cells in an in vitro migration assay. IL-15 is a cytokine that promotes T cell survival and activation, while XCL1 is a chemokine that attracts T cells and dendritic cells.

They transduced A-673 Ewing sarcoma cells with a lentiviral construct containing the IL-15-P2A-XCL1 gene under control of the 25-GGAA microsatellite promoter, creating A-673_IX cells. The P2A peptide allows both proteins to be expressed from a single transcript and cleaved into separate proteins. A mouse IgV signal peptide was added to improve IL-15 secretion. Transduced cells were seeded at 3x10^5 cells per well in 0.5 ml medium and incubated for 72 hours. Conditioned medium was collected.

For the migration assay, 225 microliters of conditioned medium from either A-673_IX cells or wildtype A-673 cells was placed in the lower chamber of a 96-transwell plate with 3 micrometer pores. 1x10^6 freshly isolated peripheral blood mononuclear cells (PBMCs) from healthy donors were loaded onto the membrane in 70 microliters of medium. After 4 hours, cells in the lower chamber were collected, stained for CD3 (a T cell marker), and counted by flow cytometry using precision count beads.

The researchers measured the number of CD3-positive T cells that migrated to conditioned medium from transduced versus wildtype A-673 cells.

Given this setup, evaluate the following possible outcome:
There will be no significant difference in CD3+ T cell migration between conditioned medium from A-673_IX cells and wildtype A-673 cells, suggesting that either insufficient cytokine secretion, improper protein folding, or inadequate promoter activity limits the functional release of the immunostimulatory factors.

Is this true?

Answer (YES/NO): NO